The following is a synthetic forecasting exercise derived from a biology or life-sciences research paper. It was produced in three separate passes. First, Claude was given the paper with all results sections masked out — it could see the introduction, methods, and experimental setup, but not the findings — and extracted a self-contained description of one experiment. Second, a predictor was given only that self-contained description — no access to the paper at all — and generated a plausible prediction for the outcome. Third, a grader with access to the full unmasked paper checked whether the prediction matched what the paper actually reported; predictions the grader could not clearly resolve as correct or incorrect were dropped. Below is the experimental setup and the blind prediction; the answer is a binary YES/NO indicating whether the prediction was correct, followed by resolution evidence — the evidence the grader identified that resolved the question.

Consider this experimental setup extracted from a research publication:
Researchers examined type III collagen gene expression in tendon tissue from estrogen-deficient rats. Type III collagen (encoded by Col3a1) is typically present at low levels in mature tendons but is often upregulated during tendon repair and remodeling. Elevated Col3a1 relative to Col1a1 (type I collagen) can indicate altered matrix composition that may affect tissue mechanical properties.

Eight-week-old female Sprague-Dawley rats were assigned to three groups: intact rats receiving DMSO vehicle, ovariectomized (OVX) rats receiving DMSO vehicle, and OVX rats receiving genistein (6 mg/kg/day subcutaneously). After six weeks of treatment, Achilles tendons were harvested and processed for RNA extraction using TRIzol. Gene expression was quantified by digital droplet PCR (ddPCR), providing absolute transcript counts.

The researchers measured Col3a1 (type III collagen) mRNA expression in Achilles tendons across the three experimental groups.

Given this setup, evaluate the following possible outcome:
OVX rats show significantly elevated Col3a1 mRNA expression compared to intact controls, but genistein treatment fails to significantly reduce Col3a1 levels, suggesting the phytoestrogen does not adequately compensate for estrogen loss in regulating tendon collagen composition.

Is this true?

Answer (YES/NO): NO